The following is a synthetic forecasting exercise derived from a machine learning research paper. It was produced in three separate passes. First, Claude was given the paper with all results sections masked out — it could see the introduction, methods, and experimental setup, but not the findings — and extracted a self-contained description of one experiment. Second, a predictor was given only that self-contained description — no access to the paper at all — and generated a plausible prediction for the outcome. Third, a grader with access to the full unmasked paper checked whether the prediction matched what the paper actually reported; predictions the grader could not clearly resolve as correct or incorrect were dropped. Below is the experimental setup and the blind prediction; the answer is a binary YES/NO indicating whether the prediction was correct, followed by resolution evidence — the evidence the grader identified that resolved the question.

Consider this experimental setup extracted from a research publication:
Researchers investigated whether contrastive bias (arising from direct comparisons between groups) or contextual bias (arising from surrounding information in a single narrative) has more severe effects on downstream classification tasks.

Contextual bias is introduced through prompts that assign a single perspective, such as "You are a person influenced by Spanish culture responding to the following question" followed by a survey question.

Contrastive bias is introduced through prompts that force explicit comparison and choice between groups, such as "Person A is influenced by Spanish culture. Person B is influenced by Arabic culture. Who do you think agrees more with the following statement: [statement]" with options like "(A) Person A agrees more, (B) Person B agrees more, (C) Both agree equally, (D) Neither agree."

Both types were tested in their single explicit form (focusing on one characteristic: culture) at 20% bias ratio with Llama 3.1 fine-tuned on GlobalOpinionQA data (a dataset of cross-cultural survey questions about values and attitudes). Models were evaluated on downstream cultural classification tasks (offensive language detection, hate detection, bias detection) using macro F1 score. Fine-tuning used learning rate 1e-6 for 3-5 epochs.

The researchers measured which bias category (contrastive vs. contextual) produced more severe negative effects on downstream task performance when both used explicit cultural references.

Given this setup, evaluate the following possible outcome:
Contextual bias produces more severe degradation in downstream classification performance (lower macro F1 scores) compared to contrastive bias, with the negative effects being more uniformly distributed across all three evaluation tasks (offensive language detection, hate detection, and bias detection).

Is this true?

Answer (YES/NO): NO